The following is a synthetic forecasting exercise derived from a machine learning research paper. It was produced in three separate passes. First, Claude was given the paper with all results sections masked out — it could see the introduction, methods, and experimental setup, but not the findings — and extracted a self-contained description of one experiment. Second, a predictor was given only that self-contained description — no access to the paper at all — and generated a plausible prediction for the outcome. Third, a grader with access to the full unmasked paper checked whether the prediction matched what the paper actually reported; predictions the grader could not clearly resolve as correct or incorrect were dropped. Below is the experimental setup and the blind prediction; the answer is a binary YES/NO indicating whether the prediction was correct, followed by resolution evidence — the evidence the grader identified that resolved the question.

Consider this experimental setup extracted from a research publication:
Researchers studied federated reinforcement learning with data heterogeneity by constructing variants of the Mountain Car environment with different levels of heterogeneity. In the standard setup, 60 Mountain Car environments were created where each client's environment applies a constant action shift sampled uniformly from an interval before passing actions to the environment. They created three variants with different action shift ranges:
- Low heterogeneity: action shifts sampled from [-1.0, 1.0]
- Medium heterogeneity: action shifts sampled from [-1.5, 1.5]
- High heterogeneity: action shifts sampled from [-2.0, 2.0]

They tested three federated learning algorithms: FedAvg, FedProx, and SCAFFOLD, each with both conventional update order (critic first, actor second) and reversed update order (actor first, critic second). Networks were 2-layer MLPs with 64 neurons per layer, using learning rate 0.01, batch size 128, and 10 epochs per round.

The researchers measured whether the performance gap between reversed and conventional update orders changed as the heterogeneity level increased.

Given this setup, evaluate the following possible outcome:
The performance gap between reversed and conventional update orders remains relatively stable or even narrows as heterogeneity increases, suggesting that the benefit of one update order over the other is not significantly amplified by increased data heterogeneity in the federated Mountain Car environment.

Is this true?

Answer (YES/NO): YES